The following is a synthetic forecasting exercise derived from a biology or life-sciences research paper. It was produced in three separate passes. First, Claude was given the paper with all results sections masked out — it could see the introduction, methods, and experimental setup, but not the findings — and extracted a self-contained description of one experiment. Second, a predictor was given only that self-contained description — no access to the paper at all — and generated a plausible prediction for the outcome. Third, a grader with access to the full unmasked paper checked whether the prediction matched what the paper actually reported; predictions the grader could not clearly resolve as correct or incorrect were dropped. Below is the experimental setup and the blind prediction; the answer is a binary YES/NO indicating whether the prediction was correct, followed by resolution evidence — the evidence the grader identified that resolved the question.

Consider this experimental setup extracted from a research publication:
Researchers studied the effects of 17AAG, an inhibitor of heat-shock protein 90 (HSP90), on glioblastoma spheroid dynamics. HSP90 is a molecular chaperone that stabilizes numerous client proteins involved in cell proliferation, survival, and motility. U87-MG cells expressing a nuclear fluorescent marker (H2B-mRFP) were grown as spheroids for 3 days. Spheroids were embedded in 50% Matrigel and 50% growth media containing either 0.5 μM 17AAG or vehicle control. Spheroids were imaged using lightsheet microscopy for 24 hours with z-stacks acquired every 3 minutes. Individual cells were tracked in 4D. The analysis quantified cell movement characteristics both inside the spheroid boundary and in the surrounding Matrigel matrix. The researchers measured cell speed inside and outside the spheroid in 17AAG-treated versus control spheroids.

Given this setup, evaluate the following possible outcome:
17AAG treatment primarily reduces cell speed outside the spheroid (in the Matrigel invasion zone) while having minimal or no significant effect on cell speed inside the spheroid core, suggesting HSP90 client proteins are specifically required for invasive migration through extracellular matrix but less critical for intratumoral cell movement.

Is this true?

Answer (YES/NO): NO